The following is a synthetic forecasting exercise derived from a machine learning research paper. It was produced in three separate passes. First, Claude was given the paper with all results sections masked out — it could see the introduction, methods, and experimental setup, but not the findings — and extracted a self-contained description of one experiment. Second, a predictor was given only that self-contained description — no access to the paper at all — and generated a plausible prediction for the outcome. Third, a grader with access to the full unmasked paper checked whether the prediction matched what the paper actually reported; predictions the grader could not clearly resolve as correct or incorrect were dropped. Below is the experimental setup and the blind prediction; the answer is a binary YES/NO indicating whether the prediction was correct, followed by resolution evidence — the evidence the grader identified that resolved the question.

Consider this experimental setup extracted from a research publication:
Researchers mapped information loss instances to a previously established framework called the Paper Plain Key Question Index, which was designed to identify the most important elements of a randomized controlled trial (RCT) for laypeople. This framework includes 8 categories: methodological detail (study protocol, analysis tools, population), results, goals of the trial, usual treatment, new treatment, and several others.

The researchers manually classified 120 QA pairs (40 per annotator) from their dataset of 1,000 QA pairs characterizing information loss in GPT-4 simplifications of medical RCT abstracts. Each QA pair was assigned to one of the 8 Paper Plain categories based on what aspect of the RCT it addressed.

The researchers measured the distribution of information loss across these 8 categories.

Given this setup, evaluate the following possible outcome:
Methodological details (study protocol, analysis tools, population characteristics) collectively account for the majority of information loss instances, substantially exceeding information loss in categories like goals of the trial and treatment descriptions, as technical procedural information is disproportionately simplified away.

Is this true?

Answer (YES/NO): YES